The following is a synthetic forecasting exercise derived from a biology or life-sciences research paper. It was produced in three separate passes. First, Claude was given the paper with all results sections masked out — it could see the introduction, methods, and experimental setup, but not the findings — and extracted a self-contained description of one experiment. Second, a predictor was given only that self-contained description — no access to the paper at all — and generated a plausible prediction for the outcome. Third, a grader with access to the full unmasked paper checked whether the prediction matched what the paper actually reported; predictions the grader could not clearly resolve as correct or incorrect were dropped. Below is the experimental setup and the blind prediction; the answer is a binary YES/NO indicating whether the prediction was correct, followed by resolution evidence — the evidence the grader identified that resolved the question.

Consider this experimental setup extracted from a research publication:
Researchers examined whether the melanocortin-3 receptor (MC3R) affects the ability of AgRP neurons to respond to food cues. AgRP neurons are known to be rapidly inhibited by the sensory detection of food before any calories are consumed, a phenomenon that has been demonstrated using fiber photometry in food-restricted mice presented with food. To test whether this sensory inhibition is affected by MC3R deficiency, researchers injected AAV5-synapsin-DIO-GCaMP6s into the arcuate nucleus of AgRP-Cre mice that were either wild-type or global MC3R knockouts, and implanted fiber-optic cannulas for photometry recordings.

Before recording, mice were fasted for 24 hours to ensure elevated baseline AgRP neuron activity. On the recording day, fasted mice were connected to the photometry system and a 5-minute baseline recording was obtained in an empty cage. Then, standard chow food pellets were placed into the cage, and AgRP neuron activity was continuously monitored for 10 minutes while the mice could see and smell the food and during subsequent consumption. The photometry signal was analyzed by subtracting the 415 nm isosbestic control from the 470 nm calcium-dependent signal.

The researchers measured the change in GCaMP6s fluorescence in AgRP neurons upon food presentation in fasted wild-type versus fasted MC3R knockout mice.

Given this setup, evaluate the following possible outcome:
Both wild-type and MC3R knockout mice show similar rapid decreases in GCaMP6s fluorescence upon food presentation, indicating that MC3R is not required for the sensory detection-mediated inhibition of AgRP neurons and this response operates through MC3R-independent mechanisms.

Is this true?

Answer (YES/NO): YES